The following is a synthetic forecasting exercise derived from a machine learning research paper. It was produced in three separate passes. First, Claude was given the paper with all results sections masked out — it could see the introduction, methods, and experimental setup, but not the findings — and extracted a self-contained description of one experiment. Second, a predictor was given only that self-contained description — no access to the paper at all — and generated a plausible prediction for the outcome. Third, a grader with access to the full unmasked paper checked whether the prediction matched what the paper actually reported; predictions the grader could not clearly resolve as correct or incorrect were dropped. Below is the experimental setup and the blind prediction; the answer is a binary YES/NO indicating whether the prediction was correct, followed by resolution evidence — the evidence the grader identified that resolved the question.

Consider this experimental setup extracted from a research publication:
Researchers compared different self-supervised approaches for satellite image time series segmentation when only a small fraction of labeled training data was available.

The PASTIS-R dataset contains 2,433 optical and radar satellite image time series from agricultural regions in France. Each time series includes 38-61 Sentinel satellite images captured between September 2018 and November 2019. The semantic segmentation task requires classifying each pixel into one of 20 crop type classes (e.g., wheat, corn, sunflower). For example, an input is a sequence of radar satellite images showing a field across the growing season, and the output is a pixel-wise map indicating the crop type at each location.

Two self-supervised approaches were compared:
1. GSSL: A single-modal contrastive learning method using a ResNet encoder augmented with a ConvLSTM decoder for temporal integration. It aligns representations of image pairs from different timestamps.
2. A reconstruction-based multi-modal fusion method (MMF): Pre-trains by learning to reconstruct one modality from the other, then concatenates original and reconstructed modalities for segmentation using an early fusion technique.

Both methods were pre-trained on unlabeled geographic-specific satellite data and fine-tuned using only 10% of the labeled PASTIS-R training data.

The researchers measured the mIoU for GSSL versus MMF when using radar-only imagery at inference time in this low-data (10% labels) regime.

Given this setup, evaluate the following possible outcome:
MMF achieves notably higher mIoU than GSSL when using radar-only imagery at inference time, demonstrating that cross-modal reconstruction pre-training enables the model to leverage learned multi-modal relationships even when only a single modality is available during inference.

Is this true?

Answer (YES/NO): YES